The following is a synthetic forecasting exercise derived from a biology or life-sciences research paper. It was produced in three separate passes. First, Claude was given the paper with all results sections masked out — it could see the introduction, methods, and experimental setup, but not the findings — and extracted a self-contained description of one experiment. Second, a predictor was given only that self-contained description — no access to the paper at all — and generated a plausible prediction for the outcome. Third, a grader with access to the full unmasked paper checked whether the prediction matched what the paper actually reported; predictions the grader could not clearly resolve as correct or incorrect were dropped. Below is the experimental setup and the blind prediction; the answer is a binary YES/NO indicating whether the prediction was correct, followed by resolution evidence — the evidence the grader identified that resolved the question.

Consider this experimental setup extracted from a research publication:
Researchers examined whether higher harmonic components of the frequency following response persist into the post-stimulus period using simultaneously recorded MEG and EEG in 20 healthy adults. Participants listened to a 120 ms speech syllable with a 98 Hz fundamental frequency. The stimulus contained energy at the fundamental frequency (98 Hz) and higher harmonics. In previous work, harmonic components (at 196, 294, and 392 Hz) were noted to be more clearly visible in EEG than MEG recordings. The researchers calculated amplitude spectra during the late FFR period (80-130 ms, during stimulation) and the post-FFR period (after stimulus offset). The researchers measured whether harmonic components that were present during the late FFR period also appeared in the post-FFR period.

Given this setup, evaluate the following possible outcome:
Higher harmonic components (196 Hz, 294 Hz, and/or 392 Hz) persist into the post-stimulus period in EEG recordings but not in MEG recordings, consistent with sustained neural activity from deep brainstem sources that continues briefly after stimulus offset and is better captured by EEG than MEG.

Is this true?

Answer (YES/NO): NO